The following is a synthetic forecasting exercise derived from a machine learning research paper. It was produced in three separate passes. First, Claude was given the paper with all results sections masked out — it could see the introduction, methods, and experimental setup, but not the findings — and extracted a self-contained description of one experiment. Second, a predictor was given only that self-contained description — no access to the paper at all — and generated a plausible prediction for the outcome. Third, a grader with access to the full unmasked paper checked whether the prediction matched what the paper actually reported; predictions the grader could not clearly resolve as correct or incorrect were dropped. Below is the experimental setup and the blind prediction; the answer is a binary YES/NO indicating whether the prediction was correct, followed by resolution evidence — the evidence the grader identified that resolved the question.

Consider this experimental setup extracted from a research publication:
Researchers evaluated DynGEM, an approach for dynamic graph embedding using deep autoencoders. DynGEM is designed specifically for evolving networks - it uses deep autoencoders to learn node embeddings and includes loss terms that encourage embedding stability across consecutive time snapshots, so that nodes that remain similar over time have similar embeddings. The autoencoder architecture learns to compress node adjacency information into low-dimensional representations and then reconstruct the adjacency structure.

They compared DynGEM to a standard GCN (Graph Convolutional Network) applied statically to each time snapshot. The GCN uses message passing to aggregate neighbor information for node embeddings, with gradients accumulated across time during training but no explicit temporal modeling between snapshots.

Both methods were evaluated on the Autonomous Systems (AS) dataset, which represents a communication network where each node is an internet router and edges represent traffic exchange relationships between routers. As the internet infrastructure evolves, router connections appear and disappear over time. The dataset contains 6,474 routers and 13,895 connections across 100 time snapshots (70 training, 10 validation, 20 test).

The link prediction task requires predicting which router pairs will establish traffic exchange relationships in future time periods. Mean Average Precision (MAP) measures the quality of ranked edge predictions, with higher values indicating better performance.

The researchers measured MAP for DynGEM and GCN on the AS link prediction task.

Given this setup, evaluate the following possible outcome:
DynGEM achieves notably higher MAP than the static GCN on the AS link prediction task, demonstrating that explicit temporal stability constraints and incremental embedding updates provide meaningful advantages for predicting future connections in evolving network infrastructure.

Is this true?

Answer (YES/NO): YES